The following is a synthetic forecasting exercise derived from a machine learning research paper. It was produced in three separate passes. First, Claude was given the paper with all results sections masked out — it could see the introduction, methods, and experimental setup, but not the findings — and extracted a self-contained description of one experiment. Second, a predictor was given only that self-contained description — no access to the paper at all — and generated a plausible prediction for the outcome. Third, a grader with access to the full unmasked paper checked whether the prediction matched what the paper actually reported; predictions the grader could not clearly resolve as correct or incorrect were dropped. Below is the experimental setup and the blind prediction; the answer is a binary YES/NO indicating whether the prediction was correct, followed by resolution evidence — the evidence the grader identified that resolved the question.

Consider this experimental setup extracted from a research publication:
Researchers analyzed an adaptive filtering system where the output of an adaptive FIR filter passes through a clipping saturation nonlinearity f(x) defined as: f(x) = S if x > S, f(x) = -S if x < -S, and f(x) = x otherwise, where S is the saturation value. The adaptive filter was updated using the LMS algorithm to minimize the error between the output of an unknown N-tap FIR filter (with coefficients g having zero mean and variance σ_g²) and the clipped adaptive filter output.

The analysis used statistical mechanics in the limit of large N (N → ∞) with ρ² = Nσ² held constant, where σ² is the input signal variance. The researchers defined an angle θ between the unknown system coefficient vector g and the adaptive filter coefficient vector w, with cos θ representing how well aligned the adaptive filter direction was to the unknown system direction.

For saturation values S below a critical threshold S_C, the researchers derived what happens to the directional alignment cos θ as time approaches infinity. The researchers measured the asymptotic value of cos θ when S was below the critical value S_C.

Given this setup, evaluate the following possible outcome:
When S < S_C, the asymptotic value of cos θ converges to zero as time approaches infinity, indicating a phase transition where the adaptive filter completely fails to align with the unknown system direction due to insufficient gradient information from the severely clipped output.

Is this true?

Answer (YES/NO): NO